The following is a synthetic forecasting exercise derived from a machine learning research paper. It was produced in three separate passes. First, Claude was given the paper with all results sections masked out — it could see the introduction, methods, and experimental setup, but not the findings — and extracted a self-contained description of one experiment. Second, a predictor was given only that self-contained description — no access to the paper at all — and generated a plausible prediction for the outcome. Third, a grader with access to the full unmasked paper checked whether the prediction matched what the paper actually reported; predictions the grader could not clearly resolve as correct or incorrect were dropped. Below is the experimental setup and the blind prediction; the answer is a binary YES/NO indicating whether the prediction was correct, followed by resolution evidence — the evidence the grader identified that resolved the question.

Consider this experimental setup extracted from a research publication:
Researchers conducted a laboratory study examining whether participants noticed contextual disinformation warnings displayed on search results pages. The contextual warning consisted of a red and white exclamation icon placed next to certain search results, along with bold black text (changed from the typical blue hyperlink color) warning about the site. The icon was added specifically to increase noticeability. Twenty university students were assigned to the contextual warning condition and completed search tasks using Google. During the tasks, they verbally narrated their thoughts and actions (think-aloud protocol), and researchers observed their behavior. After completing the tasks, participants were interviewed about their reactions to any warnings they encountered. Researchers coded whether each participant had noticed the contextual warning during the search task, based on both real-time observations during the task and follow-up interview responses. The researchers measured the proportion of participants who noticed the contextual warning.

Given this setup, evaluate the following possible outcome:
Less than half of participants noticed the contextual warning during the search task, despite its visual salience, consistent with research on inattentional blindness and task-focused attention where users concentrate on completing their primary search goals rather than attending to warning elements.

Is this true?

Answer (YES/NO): NO